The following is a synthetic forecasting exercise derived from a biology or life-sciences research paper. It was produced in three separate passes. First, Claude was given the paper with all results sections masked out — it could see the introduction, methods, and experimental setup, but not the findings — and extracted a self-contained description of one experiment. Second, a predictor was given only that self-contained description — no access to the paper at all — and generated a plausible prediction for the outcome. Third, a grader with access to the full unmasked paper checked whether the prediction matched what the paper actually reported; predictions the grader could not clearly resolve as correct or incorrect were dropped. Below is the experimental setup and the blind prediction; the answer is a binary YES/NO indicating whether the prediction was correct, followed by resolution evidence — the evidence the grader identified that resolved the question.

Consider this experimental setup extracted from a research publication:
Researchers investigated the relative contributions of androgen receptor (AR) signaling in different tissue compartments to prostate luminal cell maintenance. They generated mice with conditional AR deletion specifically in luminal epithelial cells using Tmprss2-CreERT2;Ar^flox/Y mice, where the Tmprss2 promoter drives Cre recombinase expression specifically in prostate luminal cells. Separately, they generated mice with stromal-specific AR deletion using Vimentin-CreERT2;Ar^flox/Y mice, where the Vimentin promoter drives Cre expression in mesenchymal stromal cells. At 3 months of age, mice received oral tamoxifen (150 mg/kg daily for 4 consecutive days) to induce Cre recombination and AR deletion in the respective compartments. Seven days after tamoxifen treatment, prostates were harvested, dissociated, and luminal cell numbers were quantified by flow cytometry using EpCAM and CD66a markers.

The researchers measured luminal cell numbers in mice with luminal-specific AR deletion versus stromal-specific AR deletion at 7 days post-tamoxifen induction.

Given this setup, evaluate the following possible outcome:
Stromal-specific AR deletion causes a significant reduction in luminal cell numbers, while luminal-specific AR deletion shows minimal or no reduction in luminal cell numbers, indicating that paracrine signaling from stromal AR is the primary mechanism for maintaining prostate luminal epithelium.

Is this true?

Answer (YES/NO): NO